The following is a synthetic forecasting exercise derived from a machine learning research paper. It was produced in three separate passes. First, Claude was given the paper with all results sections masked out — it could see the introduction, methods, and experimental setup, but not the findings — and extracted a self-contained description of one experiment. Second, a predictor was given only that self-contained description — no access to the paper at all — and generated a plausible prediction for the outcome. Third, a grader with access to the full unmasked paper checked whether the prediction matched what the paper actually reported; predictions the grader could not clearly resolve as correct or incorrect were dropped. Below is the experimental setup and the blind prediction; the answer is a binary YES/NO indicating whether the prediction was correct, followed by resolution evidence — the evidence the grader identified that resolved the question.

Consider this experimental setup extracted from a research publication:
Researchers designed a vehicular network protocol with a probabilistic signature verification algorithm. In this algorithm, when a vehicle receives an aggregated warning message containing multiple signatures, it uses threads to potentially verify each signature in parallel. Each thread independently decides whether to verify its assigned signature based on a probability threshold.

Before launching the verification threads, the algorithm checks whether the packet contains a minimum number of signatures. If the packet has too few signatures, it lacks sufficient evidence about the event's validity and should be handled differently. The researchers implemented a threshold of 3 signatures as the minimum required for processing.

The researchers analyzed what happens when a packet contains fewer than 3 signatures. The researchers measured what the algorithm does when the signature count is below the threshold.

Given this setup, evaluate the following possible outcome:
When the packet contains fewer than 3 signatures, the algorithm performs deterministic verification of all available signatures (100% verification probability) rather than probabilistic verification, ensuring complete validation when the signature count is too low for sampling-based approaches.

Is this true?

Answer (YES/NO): NO